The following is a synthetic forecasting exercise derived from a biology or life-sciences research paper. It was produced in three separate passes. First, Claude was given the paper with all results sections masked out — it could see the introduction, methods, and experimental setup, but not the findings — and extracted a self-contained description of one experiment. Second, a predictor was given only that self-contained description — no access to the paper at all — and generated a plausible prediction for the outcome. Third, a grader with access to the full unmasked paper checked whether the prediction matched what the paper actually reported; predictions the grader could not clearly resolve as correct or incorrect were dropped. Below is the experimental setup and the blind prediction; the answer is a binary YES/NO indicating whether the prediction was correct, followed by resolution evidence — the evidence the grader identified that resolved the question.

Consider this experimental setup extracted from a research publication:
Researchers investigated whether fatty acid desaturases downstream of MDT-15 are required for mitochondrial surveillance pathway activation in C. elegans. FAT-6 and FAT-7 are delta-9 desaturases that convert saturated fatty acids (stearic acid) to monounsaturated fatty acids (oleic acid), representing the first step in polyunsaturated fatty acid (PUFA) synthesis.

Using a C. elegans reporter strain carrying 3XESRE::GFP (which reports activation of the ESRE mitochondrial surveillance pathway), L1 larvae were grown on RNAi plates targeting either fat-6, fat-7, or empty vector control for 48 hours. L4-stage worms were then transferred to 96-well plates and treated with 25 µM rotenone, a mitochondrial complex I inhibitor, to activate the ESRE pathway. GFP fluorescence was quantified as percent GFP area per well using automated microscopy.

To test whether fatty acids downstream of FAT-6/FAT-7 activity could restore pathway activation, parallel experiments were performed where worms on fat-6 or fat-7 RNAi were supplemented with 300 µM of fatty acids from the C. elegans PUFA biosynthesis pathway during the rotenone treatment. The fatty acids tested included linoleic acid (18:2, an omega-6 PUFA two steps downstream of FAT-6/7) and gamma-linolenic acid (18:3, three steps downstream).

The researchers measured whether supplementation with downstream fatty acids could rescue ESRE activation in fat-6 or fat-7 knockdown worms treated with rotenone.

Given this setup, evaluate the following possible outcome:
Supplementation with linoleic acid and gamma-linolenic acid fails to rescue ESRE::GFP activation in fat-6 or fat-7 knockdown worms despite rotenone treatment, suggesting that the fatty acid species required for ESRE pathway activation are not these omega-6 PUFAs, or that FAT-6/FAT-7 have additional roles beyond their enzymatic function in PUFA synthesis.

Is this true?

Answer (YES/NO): NO